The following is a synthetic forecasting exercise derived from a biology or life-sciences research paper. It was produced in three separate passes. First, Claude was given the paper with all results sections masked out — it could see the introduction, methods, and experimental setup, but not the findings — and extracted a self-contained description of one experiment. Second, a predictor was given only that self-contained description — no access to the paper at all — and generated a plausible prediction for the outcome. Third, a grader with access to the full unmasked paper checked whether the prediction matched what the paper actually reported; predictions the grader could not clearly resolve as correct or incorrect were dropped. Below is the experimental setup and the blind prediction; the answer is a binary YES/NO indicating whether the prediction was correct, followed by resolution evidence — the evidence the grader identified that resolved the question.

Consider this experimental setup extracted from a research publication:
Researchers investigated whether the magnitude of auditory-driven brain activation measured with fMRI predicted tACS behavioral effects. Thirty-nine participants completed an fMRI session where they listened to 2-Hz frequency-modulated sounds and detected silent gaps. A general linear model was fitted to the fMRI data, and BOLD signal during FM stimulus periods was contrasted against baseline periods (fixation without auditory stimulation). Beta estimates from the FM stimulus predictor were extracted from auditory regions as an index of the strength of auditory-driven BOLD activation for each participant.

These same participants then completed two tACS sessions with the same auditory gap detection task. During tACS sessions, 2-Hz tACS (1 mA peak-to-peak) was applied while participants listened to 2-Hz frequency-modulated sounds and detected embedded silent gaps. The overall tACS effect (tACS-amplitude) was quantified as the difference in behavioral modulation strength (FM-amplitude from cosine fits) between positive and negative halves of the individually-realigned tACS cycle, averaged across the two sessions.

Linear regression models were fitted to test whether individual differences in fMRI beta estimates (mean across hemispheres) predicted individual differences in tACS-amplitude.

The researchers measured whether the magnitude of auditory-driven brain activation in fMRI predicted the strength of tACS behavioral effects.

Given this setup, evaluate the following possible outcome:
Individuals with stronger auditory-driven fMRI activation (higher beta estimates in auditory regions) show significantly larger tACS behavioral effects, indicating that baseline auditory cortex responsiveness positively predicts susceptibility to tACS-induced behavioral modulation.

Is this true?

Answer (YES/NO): NO